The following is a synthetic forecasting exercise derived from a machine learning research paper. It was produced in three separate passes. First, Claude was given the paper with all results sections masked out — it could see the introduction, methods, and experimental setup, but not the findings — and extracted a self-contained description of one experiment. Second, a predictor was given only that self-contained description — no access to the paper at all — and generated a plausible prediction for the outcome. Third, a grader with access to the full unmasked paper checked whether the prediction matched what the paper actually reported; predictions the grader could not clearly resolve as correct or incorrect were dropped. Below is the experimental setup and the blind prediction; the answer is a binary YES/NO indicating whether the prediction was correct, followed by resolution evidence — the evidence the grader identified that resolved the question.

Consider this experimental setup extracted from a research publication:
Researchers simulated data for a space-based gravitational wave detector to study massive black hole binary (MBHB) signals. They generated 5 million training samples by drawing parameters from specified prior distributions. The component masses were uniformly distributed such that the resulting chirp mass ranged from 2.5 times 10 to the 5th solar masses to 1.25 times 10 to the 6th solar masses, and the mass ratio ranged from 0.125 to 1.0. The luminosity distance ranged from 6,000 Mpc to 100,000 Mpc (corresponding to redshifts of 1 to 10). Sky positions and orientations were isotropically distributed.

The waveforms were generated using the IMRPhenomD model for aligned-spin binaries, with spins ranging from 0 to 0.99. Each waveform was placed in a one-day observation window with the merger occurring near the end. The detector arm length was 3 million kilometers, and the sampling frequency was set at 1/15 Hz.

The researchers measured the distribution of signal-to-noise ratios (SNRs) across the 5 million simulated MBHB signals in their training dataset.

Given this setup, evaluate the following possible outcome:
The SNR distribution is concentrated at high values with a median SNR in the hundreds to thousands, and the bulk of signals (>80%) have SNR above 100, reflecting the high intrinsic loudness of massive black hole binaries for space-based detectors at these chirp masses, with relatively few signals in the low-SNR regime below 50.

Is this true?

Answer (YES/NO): YES